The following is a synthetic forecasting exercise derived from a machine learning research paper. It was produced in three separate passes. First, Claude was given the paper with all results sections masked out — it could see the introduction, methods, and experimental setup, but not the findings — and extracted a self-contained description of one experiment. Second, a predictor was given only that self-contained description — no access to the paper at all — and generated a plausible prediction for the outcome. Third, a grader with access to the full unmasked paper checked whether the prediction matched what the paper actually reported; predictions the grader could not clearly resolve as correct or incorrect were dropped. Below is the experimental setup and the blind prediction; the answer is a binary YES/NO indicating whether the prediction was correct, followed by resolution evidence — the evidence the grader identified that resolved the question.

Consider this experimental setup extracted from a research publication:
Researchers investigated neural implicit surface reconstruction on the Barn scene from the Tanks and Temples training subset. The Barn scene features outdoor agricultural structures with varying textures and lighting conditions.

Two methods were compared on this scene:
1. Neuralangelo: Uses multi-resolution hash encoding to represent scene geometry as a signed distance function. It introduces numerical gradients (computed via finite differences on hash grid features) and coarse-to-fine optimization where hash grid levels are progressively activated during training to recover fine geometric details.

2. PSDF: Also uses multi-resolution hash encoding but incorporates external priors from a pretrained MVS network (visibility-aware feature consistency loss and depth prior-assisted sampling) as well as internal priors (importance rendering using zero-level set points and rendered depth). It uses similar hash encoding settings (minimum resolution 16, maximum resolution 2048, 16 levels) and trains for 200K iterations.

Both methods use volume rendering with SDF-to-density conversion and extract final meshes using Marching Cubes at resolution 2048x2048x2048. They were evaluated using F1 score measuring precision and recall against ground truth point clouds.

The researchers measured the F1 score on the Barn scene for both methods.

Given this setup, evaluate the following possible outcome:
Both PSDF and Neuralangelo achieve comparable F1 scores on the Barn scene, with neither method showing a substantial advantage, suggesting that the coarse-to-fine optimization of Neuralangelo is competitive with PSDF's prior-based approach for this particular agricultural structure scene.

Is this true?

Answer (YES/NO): NO